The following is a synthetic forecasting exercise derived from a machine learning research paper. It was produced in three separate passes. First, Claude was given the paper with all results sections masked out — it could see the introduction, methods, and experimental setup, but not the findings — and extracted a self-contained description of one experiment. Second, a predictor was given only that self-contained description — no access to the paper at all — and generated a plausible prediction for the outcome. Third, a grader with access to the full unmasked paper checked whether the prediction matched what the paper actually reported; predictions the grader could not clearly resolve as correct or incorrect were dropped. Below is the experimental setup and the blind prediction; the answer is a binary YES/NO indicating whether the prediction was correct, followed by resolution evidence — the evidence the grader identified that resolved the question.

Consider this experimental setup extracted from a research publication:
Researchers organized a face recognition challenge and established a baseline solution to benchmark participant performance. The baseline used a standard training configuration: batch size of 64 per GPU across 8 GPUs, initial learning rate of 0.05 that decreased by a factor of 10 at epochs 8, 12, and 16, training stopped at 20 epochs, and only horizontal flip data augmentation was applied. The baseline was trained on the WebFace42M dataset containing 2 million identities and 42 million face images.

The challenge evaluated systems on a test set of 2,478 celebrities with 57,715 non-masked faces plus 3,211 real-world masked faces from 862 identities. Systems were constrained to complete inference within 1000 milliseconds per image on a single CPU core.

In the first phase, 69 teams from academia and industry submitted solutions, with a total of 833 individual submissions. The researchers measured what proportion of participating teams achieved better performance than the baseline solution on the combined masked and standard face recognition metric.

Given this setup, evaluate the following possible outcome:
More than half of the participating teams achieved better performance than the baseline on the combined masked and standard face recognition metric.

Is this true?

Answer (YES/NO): YES